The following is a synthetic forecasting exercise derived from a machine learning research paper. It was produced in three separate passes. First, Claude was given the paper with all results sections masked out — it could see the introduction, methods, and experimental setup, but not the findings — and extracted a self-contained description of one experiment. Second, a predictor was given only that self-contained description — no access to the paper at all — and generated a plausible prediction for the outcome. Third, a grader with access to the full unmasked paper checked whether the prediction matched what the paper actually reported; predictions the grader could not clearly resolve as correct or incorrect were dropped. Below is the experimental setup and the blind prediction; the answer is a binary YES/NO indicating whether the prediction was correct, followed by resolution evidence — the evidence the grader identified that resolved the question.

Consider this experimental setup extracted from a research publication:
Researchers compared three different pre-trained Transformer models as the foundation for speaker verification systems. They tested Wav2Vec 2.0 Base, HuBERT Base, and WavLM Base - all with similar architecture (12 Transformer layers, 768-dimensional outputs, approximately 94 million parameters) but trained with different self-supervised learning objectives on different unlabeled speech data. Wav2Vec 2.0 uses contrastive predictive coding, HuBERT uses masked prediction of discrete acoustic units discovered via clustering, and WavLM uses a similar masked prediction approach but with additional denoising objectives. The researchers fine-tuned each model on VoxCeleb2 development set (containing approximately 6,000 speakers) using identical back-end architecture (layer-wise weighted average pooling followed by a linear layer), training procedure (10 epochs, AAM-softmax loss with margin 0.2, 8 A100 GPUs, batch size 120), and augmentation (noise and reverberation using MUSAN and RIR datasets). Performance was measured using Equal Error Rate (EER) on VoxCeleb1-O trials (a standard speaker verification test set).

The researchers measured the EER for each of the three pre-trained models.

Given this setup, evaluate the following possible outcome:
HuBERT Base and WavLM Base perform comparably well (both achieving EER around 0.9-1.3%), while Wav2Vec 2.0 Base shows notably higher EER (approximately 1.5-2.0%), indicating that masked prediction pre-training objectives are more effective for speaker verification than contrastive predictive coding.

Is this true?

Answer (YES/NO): YES